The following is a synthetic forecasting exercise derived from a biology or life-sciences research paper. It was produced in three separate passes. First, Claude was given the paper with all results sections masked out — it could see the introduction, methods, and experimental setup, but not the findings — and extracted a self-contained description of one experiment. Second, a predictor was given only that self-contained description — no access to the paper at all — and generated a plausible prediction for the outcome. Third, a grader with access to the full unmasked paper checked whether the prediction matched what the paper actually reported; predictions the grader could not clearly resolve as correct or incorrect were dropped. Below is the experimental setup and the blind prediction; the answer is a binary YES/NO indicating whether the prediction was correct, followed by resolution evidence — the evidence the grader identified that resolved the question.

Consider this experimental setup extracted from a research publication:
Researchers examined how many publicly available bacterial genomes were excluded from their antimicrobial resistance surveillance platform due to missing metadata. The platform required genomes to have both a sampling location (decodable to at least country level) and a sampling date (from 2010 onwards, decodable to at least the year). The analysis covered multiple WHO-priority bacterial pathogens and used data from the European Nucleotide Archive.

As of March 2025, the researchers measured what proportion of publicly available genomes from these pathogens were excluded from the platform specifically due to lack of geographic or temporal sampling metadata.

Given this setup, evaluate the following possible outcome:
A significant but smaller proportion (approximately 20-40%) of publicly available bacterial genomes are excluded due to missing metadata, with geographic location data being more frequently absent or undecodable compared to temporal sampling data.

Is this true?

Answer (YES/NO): NO